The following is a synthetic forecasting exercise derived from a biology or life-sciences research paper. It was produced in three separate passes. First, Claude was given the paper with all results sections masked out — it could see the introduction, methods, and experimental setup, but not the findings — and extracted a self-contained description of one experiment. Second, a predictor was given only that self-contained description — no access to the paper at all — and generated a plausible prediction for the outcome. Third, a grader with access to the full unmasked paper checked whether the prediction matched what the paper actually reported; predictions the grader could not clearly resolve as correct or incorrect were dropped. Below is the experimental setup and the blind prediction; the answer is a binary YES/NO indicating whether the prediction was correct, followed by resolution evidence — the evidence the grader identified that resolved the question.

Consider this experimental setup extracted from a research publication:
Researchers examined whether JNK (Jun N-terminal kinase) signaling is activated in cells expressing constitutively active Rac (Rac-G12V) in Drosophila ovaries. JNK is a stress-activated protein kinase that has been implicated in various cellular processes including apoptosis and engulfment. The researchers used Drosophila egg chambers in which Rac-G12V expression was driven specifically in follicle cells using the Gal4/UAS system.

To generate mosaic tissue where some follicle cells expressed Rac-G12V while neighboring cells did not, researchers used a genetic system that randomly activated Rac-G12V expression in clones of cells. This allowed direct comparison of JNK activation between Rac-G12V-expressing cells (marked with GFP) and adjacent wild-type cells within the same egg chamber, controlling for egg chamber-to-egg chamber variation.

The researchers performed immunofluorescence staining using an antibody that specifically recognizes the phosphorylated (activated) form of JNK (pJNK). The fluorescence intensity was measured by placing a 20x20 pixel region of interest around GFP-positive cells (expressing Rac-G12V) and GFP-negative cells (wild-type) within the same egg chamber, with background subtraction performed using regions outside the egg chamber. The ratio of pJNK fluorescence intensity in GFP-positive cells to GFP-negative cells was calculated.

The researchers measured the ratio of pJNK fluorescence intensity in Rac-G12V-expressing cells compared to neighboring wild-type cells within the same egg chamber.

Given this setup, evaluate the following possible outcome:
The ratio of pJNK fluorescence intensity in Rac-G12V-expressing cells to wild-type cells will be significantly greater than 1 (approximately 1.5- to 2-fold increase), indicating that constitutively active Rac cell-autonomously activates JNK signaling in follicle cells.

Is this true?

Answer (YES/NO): NO